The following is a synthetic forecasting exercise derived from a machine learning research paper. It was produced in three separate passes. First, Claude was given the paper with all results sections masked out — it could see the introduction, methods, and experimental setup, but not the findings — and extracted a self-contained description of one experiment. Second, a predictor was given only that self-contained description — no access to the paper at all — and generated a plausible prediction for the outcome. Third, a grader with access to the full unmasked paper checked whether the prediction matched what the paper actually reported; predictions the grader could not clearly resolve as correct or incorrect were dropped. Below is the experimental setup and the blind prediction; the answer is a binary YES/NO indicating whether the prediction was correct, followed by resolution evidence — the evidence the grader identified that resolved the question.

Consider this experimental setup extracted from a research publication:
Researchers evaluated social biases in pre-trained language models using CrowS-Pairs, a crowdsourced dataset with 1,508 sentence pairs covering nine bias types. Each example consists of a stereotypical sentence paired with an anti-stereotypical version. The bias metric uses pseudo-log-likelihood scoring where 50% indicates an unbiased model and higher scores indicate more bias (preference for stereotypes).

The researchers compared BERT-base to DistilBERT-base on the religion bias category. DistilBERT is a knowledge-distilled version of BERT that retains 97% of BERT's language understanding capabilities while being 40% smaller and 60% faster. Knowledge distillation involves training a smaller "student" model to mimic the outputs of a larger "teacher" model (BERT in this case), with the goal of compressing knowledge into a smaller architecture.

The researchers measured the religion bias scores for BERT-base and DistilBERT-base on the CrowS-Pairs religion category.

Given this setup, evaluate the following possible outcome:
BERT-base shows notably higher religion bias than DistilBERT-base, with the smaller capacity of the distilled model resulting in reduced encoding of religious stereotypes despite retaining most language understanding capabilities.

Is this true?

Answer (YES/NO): NO